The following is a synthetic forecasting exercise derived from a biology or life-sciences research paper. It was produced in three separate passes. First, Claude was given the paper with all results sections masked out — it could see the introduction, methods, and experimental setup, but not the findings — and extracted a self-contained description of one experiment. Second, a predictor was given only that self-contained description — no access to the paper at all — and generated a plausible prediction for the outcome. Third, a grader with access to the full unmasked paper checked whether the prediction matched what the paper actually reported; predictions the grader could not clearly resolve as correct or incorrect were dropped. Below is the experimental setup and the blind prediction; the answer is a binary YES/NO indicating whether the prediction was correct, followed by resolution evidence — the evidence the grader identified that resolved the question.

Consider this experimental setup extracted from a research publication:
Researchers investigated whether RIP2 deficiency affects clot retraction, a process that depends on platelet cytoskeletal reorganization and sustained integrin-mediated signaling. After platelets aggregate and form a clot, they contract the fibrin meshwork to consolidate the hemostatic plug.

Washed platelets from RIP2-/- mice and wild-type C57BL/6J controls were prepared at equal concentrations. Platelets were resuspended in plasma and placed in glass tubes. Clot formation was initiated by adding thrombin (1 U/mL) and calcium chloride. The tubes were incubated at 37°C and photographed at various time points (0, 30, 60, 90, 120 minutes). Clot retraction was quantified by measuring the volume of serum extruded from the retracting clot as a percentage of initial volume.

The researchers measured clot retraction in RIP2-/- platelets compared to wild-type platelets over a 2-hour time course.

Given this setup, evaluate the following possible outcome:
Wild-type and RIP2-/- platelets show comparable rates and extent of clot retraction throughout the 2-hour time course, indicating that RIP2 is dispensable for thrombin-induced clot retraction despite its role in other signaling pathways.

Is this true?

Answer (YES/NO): YES